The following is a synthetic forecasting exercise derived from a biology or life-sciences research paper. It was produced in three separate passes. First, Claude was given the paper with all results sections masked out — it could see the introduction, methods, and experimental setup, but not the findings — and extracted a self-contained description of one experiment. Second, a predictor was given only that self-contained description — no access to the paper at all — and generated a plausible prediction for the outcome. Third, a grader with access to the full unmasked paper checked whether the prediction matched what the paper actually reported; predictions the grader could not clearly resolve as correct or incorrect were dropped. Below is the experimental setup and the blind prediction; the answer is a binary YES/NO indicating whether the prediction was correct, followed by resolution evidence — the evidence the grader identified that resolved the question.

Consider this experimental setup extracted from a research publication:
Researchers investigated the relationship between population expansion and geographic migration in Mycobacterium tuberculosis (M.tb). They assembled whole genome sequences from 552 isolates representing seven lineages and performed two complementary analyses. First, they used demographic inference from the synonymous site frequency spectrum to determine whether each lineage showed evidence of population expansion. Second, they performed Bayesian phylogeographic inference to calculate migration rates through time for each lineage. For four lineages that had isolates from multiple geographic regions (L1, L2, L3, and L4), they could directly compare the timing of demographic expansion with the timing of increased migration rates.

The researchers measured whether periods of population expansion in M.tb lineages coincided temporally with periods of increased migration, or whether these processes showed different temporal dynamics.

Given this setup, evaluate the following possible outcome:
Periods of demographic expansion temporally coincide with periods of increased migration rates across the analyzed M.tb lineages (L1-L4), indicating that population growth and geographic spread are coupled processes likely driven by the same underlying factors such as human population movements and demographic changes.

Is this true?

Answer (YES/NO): NO